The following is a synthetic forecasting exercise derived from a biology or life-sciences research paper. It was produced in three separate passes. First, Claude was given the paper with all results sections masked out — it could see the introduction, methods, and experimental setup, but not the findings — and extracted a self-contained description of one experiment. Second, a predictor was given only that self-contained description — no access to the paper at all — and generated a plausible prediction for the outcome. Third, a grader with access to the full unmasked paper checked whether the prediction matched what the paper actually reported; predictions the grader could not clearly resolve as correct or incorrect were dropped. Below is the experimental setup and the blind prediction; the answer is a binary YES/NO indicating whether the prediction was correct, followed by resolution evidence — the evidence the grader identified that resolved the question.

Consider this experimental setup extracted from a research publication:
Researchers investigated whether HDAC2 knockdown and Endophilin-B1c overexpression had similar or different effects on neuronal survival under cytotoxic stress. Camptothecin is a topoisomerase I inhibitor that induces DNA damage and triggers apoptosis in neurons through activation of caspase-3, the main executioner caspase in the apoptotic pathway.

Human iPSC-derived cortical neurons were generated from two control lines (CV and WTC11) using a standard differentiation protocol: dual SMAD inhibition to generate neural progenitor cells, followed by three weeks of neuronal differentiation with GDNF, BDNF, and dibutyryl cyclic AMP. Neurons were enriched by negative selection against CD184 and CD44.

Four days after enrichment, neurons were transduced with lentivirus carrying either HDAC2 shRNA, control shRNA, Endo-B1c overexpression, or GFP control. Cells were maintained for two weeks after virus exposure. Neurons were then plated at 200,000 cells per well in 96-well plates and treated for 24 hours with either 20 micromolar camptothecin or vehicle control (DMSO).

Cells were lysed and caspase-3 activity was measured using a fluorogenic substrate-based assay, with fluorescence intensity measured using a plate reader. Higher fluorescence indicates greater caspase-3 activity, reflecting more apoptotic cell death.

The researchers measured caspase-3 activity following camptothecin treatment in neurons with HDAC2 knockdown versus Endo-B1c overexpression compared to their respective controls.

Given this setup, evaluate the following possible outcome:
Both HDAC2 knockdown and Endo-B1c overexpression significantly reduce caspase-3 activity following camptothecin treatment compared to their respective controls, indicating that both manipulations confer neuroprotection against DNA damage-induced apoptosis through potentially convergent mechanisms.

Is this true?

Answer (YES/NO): YES